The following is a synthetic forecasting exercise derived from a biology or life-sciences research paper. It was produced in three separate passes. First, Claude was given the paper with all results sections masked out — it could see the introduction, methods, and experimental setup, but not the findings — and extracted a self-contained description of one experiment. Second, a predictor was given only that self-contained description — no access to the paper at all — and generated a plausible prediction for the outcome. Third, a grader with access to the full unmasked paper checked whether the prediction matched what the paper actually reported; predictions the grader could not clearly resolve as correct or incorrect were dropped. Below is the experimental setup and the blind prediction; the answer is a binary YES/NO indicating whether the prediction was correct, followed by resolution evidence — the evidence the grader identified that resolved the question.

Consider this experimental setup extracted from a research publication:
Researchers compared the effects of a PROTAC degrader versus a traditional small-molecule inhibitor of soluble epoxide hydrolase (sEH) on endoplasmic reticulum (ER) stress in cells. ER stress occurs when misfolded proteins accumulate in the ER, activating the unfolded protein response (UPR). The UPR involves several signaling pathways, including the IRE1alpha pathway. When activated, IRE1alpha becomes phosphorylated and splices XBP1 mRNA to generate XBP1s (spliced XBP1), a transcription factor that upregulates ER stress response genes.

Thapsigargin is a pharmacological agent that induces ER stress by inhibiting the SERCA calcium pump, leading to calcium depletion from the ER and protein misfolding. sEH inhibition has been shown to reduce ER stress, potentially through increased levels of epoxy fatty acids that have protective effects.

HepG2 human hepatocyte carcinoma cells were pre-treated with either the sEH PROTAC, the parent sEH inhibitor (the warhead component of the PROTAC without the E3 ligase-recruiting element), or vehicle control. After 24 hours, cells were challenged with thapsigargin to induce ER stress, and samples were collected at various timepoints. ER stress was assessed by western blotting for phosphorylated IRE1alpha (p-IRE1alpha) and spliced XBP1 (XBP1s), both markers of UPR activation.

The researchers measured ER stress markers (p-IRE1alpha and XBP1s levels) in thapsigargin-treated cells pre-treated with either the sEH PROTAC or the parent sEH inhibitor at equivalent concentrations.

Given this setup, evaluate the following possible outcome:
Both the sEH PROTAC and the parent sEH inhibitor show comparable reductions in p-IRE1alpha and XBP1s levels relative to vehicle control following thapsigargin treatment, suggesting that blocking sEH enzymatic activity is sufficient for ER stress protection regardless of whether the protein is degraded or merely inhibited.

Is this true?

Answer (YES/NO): NO